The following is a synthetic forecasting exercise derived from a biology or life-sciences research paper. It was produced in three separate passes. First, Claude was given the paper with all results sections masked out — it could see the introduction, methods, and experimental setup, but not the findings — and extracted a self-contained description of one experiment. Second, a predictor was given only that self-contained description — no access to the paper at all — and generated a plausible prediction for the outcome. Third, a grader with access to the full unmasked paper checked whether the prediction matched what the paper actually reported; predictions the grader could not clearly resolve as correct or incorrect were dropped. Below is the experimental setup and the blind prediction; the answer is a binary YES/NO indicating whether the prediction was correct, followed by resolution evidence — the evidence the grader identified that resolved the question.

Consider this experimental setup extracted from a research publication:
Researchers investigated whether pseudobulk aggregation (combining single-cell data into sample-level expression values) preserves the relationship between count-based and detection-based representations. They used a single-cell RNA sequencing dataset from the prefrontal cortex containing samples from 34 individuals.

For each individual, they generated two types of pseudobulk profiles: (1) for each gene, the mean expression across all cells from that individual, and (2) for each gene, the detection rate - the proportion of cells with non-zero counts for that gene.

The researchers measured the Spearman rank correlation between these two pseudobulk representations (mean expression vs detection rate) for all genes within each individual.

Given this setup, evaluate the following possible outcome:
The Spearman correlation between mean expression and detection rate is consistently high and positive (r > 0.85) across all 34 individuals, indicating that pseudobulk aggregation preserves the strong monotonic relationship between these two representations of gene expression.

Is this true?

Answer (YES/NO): YES